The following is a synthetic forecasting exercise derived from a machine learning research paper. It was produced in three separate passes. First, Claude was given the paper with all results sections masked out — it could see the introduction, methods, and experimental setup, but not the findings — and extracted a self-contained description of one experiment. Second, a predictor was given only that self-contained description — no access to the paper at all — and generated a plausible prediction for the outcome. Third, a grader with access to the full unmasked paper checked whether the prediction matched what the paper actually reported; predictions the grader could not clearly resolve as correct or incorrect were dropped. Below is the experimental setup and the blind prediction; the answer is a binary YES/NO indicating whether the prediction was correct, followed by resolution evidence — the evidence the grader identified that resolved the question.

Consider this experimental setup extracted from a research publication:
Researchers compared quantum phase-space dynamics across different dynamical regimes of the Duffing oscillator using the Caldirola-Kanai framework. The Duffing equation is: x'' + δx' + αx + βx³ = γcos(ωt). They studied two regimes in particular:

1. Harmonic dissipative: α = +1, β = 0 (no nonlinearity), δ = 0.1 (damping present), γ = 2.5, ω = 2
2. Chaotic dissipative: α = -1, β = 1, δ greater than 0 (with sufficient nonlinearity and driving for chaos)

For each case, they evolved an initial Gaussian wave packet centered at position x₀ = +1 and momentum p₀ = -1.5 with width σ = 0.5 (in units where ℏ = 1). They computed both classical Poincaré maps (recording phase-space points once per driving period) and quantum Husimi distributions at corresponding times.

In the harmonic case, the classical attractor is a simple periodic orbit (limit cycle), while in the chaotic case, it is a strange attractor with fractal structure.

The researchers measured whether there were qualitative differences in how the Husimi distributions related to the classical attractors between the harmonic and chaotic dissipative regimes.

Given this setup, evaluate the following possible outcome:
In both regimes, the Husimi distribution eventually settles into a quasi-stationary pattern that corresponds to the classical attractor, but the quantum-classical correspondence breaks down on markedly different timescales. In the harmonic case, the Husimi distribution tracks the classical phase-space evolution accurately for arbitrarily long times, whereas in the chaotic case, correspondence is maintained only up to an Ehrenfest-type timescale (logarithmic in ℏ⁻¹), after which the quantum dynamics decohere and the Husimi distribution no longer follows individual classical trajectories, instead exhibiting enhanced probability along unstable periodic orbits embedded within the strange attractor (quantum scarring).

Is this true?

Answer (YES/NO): NO